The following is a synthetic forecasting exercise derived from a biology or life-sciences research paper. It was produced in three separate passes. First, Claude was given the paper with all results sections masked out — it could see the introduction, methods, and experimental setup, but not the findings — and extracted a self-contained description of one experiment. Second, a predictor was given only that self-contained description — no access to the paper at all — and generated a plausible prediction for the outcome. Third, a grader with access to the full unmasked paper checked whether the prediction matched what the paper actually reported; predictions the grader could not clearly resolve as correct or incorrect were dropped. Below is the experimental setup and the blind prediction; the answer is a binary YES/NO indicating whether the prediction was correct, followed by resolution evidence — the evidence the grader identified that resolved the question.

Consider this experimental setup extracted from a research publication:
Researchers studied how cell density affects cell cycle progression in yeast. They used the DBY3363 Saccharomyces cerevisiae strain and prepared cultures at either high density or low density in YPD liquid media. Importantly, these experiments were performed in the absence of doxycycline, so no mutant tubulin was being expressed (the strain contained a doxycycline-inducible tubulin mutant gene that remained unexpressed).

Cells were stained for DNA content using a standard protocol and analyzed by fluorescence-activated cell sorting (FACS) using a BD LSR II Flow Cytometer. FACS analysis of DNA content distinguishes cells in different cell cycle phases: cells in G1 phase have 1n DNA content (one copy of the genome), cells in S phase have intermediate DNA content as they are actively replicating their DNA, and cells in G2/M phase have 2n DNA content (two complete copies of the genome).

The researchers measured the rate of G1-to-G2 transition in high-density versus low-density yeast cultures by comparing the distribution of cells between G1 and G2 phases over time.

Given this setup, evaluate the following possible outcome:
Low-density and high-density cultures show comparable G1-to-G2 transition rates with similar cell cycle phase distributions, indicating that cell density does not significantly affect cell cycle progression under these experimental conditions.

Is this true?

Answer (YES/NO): NO